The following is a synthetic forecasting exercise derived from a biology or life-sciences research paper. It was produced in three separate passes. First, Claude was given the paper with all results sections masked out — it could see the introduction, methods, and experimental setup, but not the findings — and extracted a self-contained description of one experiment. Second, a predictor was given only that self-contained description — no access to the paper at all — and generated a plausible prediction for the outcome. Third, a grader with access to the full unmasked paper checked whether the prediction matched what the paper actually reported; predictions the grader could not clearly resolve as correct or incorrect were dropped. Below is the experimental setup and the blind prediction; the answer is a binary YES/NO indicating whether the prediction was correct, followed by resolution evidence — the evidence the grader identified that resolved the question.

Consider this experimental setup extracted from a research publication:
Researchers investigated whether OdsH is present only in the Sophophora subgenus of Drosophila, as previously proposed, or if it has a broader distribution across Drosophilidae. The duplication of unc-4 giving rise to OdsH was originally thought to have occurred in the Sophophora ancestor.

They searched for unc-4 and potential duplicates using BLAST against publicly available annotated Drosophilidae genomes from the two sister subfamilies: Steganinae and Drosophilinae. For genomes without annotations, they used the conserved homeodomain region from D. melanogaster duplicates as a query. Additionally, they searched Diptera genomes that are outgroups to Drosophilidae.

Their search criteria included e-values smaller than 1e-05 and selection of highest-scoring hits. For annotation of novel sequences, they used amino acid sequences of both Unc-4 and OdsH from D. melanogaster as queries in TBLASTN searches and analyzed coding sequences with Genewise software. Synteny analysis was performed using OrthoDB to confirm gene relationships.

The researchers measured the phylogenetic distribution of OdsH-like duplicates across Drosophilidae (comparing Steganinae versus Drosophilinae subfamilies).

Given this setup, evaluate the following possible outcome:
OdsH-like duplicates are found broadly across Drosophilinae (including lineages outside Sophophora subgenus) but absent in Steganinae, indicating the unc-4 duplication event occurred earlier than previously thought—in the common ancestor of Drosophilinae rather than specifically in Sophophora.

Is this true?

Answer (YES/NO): YES